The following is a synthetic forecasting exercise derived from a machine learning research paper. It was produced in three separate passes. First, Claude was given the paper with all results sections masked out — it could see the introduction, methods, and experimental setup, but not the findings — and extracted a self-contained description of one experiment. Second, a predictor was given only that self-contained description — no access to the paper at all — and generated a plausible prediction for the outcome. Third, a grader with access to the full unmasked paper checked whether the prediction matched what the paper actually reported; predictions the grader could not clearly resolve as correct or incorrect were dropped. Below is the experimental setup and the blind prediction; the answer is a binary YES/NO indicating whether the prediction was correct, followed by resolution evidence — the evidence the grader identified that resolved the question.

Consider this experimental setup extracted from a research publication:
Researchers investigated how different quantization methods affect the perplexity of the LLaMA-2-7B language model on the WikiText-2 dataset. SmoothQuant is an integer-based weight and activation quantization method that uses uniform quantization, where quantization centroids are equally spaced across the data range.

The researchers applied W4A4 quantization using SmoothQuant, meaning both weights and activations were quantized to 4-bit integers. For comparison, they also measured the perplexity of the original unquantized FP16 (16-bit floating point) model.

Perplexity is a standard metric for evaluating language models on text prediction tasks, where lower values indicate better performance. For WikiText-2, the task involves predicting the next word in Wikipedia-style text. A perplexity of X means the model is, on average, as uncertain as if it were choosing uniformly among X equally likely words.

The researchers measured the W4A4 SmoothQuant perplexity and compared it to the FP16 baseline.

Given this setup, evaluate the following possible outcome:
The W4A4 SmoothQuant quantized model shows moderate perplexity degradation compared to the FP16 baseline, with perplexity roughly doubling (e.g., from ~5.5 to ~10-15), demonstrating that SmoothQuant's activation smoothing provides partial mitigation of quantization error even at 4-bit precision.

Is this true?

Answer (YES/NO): NO